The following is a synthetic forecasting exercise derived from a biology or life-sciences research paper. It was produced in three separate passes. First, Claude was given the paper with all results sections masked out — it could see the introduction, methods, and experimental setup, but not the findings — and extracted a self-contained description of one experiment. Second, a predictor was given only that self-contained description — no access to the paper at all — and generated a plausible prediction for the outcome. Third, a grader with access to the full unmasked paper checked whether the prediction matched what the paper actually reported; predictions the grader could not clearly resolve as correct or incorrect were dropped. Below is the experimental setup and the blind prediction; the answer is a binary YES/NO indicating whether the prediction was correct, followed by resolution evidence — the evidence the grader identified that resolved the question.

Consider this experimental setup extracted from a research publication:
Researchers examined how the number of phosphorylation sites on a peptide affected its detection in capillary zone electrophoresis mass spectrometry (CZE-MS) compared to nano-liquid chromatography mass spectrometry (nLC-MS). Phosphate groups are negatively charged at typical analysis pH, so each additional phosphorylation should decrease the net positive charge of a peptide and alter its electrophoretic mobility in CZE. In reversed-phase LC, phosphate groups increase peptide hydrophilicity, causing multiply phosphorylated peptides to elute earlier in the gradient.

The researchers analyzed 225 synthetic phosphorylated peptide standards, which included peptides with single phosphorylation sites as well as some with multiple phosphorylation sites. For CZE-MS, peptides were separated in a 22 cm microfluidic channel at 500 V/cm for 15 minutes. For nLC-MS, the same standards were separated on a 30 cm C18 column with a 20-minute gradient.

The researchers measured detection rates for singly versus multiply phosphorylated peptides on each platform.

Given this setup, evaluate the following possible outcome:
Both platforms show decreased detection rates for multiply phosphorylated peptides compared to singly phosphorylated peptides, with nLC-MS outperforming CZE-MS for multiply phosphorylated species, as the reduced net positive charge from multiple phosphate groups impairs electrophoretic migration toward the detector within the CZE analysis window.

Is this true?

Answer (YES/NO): NO